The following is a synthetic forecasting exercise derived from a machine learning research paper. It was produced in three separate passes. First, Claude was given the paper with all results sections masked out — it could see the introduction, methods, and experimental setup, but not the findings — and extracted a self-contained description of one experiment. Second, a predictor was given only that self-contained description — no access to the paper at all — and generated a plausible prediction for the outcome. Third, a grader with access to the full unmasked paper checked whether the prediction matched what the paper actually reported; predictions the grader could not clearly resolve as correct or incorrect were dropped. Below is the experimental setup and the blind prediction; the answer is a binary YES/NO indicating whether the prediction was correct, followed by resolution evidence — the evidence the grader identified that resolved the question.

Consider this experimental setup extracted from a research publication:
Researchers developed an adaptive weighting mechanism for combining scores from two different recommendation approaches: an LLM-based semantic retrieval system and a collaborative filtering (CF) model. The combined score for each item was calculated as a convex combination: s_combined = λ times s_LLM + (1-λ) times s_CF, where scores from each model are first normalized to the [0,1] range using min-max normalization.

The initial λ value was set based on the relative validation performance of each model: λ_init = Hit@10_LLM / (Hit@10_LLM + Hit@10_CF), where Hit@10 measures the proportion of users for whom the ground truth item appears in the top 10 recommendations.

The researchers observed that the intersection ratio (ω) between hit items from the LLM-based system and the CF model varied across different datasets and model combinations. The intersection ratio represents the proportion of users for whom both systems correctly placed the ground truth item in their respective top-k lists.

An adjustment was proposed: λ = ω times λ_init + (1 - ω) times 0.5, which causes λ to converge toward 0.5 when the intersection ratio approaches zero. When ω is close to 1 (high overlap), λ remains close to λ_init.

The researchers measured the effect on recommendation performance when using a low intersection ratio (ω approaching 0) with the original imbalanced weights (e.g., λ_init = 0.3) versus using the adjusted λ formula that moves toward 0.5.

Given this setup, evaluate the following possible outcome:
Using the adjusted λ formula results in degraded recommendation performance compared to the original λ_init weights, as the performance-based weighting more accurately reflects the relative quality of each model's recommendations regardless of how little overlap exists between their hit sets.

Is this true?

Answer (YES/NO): NO